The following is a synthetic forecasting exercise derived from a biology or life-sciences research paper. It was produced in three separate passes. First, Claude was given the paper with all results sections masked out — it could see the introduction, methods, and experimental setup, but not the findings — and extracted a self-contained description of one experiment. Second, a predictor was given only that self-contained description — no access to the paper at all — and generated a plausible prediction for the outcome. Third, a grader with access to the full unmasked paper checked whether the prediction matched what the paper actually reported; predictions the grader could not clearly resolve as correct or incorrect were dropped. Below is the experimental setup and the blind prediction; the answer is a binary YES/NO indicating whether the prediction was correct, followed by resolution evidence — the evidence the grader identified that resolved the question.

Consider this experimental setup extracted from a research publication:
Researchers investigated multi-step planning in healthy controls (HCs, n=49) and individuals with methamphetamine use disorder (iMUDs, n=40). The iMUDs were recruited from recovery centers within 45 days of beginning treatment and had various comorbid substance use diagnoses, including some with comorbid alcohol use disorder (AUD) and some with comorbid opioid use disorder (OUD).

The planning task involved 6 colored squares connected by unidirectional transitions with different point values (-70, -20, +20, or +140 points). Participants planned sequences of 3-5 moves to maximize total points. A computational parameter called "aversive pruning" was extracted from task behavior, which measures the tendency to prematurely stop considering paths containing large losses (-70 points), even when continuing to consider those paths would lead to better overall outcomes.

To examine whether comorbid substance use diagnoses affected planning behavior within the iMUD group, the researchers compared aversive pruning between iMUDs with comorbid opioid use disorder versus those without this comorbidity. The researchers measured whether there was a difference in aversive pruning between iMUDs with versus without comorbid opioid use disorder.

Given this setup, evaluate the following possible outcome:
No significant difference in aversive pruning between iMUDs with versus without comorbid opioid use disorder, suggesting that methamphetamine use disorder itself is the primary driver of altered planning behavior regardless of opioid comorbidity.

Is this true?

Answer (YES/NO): YES